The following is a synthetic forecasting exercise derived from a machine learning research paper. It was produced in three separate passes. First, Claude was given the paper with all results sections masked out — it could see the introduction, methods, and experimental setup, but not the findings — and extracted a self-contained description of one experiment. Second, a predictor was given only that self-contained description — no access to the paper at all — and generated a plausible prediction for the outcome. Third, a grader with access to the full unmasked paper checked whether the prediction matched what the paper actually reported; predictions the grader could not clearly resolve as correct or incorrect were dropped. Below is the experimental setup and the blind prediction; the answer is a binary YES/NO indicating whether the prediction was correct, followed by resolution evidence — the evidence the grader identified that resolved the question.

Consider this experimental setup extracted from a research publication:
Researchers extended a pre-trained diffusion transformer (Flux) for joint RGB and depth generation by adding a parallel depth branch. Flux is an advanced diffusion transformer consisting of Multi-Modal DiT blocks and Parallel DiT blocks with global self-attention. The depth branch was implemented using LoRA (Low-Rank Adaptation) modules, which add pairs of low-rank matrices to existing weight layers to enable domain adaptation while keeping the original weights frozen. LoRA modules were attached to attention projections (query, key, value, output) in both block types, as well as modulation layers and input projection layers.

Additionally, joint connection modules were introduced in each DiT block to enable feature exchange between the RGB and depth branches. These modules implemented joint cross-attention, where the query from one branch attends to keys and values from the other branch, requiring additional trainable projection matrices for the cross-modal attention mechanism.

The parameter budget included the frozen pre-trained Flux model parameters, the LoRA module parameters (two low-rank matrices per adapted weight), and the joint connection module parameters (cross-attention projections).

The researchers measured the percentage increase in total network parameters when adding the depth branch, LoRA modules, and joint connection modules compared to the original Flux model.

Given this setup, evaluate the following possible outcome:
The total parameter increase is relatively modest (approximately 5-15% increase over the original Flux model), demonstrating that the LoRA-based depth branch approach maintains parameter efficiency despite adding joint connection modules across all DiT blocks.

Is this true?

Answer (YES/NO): NO